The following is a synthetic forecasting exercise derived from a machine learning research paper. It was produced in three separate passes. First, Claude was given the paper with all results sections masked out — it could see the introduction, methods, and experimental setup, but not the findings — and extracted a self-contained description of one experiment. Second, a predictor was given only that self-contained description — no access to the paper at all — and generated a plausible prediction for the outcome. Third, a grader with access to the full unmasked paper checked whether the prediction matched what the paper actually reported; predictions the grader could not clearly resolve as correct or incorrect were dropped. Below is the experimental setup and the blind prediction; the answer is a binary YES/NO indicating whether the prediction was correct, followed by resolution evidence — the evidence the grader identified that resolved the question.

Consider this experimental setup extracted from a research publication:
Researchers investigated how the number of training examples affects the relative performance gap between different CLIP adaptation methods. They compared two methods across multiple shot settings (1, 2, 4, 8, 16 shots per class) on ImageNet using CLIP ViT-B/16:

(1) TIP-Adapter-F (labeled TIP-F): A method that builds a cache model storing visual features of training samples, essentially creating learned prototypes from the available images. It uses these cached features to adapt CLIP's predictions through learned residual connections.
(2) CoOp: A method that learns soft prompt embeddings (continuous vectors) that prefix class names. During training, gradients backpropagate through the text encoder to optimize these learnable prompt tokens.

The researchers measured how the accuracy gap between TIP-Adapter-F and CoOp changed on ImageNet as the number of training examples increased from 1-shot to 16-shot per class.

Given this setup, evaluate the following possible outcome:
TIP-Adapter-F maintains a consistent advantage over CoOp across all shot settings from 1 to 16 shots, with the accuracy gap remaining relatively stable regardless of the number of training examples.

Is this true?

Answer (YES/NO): NO